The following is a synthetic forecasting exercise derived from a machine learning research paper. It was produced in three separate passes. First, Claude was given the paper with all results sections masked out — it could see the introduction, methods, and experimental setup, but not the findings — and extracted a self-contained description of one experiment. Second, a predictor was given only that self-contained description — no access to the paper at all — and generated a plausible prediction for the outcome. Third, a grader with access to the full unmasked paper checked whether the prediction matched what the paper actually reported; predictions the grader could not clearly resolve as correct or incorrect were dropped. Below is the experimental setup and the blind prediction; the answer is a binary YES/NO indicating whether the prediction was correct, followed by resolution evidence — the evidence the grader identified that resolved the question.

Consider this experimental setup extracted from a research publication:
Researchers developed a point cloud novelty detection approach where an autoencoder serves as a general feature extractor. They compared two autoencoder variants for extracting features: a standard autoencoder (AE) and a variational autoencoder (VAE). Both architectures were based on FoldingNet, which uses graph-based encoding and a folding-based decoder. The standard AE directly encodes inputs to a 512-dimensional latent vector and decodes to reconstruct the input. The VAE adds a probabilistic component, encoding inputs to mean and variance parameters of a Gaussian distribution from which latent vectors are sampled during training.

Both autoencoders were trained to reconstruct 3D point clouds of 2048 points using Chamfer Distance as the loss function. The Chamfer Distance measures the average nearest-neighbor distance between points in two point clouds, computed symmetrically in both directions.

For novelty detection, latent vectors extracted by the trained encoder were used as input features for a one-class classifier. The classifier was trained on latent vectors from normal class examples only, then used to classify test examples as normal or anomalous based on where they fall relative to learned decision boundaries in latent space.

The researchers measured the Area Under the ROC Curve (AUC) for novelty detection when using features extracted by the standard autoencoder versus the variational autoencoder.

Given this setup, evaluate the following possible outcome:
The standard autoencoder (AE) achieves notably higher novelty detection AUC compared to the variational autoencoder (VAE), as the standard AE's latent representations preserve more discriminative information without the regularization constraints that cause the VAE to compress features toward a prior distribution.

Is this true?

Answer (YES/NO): YES